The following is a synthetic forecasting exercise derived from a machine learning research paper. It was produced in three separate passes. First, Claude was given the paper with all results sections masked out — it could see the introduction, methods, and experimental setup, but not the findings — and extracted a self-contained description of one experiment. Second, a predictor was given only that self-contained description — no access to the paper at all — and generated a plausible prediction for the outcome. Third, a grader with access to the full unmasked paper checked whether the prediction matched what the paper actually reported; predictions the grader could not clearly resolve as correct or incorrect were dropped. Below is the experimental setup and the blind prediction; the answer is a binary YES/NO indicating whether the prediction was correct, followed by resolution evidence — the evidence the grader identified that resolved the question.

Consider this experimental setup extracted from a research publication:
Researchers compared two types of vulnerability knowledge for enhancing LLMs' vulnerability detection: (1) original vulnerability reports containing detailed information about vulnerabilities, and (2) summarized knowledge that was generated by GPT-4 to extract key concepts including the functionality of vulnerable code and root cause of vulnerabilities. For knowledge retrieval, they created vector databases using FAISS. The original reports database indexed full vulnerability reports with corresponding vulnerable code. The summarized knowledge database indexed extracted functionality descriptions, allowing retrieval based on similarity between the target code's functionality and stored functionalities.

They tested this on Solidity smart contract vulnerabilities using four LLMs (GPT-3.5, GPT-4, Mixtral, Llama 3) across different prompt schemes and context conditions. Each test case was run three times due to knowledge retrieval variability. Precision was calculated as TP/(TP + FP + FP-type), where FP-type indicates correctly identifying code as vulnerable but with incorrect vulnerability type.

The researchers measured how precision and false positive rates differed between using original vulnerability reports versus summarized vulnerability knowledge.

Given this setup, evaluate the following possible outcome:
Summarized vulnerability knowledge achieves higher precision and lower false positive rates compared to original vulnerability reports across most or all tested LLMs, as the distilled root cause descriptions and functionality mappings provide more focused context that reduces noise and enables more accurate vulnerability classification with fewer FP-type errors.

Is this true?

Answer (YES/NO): YES